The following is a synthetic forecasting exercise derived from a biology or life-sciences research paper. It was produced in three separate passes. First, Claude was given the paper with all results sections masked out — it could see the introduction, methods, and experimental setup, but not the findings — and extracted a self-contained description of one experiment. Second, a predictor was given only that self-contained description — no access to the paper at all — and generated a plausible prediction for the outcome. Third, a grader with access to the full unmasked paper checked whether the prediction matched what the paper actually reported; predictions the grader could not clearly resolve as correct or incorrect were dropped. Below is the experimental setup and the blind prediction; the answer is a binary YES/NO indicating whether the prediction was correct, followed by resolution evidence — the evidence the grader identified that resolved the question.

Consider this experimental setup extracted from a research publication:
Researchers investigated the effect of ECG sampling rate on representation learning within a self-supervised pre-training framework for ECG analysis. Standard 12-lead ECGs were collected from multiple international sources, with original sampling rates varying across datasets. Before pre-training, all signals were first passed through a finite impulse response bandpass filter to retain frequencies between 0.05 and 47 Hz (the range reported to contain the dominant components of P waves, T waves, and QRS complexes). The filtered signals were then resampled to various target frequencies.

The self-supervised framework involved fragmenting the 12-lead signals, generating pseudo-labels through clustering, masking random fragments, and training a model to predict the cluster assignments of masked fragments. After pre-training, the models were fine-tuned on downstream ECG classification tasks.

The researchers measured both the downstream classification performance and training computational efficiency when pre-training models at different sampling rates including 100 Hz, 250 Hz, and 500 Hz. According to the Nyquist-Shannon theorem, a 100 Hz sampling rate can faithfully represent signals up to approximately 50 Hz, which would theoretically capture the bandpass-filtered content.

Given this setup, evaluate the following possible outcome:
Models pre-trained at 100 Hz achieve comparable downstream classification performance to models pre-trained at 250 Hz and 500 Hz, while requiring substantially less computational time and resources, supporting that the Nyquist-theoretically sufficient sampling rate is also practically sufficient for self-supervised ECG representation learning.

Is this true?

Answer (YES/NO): YES